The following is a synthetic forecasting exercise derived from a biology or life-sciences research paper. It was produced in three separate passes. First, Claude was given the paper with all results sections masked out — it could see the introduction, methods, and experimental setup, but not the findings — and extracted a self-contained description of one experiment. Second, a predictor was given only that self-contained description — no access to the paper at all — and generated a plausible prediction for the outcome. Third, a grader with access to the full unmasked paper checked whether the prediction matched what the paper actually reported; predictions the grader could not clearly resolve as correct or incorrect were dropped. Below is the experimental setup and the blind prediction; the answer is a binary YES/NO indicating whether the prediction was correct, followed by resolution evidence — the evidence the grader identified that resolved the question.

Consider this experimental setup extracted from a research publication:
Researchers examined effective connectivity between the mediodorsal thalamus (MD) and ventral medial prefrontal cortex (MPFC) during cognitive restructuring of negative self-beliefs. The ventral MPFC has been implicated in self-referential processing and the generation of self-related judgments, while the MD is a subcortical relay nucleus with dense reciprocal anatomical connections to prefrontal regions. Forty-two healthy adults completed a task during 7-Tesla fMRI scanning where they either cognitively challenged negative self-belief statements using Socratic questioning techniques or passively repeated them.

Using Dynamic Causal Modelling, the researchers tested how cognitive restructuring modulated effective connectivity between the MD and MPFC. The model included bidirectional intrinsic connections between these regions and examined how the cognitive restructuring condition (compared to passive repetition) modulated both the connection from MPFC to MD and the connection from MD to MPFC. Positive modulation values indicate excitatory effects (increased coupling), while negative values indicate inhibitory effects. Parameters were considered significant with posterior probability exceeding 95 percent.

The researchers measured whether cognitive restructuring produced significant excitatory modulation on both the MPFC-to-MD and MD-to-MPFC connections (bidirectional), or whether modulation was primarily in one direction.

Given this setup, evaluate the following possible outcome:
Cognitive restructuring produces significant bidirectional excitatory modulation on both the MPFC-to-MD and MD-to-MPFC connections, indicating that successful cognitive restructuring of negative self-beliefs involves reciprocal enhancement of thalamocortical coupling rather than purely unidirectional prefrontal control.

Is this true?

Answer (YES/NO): YES